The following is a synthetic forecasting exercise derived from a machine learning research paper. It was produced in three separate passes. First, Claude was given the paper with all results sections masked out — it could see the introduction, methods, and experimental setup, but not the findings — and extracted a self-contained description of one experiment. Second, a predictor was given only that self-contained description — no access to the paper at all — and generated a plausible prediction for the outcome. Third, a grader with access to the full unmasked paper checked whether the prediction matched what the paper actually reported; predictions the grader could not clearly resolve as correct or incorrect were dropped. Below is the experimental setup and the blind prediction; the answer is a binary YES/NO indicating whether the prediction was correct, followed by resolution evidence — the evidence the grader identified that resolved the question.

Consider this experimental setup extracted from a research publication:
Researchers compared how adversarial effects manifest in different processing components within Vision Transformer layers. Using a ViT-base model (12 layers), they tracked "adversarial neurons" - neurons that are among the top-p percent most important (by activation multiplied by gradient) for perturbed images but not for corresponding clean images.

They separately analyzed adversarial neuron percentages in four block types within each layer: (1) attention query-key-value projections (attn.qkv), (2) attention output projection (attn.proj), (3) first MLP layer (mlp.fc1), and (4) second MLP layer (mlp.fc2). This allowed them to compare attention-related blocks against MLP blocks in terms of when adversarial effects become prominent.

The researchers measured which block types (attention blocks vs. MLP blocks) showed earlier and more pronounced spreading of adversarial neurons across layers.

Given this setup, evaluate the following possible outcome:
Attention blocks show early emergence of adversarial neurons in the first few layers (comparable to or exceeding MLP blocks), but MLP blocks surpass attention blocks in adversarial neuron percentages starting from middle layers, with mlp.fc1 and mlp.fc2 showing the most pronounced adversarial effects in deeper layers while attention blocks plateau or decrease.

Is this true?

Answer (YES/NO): NO